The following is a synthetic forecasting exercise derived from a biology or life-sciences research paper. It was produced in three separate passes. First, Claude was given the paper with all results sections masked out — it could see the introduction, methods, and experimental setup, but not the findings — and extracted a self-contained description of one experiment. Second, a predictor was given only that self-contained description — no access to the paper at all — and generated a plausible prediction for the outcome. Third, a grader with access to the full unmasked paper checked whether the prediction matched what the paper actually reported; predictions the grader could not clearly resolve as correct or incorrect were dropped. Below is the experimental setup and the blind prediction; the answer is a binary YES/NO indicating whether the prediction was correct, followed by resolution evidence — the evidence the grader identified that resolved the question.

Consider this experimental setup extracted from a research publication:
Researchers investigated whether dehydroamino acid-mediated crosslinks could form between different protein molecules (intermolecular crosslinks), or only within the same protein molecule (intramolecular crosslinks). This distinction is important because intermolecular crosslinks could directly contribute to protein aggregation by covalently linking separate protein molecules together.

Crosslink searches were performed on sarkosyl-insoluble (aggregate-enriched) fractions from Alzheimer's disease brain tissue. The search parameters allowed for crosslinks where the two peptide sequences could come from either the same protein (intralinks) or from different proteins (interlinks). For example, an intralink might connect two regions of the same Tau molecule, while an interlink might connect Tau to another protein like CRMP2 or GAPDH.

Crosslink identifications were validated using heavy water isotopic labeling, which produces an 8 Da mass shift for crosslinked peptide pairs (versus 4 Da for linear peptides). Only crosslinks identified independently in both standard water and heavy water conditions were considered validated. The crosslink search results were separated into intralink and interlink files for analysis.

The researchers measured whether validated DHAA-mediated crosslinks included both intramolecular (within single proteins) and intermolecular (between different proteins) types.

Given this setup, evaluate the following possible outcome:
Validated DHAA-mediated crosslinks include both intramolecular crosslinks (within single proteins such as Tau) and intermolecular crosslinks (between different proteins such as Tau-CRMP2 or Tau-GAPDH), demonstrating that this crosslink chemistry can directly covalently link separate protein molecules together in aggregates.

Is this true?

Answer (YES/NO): NO